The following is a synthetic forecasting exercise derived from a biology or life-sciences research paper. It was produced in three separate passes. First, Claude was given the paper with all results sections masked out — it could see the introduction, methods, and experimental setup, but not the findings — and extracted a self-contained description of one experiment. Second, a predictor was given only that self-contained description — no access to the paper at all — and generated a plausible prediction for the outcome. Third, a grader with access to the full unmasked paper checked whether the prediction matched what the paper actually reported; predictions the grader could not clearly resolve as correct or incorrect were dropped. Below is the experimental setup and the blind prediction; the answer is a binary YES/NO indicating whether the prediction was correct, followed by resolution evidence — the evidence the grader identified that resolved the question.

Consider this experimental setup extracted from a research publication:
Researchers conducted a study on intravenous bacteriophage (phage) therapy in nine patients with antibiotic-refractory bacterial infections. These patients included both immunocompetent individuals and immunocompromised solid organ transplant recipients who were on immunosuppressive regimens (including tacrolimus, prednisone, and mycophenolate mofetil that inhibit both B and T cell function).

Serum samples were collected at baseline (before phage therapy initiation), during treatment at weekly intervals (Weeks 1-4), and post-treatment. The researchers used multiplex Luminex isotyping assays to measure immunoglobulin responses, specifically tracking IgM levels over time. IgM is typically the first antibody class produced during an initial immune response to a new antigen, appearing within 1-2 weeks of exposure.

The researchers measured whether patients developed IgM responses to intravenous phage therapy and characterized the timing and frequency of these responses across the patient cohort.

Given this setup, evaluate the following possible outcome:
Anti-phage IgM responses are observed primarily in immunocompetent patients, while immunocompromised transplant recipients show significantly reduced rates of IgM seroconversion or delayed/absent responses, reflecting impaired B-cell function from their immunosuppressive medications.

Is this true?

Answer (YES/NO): YES